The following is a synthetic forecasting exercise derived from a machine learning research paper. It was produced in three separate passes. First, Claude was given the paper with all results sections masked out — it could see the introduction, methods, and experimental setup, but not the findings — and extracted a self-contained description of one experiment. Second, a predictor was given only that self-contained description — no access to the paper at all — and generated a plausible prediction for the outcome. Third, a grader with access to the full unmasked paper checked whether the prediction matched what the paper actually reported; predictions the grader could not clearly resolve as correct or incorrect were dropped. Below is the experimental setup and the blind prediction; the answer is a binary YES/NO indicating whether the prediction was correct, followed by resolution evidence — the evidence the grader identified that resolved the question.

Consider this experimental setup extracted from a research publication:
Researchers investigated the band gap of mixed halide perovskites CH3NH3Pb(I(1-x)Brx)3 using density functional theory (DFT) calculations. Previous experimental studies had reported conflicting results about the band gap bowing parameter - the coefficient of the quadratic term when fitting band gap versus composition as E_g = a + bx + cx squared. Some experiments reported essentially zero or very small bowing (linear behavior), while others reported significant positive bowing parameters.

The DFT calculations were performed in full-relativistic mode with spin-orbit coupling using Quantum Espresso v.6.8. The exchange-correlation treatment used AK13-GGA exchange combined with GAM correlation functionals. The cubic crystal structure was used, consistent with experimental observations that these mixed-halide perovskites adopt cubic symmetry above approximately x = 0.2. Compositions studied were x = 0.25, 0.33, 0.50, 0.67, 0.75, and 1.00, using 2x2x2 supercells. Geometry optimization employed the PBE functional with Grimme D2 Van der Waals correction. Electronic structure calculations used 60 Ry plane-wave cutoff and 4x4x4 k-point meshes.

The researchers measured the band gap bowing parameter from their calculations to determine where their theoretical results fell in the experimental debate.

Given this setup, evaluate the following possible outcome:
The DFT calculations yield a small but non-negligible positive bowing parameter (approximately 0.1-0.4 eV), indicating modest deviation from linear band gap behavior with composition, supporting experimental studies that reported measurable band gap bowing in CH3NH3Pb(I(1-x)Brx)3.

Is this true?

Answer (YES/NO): NO